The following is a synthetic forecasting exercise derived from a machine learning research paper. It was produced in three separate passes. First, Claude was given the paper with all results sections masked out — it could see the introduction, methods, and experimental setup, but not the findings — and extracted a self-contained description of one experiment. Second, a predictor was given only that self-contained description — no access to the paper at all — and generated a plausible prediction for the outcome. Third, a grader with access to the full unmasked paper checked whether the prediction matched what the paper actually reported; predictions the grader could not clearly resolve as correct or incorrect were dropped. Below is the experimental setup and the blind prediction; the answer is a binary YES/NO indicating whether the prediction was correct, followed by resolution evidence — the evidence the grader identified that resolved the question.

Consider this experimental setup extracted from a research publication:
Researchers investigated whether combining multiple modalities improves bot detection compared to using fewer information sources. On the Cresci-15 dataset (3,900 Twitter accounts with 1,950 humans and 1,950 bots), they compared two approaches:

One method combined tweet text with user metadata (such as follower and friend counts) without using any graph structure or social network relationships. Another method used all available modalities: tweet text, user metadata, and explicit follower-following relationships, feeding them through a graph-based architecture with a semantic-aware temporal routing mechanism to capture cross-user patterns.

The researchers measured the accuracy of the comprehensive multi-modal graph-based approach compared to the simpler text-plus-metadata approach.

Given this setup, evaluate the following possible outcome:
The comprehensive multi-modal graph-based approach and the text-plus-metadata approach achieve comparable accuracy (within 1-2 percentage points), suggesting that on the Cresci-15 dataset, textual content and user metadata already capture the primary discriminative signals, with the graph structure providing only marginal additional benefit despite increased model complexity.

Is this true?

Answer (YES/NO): YES